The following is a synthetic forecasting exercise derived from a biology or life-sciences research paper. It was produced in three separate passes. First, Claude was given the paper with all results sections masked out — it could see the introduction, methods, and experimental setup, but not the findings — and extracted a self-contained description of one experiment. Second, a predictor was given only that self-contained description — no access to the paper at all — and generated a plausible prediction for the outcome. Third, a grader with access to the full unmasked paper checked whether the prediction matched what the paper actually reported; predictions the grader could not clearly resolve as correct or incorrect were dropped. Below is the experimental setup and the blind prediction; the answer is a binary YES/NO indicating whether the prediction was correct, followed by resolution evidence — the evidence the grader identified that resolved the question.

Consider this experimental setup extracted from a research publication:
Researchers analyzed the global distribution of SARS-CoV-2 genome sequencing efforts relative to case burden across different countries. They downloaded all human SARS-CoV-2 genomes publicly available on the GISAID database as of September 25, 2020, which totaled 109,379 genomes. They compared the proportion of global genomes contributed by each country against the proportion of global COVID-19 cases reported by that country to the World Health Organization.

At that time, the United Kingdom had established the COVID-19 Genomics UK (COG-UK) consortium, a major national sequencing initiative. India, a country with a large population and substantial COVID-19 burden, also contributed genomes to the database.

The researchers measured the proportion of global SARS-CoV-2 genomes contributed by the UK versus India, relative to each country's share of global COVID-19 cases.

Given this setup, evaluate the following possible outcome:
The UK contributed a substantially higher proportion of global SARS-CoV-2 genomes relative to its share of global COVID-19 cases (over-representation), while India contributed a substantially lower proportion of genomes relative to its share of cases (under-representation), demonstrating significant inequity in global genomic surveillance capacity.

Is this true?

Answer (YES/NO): YES